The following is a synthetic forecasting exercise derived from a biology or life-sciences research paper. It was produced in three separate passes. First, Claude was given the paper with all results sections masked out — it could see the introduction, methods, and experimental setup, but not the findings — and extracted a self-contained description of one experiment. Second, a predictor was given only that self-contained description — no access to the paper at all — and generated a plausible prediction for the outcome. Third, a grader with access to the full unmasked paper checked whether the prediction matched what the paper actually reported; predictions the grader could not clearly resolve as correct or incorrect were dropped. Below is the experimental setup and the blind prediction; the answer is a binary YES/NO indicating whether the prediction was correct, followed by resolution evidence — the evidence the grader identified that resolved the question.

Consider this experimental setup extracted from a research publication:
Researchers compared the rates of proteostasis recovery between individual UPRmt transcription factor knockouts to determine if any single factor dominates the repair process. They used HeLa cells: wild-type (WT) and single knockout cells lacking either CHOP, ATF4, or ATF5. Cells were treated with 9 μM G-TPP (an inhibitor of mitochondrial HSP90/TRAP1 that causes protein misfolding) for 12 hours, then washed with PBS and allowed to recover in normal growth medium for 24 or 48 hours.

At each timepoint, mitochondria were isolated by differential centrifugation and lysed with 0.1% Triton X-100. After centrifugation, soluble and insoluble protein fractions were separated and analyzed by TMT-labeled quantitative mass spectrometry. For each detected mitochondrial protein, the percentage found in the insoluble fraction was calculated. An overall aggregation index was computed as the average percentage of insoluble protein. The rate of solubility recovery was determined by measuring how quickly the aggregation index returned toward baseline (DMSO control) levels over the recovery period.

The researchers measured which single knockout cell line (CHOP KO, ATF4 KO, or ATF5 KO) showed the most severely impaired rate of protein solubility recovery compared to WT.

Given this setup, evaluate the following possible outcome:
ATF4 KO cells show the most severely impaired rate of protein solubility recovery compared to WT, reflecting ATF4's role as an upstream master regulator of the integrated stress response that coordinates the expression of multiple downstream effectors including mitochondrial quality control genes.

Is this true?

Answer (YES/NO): NO